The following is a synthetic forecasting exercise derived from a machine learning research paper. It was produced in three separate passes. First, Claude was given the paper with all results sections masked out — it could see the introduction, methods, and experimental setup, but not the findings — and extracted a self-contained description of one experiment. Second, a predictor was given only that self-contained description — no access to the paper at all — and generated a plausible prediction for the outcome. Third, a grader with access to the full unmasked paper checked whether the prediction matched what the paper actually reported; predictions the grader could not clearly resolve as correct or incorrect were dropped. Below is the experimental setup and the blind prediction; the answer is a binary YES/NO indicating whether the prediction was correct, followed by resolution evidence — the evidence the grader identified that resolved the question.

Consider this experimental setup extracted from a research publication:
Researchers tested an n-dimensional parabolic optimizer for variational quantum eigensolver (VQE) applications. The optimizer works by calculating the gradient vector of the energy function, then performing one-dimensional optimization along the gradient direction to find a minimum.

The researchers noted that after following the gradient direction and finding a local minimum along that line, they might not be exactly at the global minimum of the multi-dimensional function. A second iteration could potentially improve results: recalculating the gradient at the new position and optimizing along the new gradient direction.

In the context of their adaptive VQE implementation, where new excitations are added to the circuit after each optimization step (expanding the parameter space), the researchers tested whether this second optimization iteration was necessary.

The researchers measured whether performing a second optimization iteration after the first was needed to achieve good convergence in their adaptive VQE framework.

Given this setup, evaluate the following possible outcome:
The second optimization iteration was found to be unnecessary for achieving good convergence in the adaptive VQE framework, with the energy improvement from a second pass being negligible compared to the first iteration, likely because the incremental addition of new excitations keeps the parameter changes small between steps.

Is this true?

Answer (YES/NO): YES